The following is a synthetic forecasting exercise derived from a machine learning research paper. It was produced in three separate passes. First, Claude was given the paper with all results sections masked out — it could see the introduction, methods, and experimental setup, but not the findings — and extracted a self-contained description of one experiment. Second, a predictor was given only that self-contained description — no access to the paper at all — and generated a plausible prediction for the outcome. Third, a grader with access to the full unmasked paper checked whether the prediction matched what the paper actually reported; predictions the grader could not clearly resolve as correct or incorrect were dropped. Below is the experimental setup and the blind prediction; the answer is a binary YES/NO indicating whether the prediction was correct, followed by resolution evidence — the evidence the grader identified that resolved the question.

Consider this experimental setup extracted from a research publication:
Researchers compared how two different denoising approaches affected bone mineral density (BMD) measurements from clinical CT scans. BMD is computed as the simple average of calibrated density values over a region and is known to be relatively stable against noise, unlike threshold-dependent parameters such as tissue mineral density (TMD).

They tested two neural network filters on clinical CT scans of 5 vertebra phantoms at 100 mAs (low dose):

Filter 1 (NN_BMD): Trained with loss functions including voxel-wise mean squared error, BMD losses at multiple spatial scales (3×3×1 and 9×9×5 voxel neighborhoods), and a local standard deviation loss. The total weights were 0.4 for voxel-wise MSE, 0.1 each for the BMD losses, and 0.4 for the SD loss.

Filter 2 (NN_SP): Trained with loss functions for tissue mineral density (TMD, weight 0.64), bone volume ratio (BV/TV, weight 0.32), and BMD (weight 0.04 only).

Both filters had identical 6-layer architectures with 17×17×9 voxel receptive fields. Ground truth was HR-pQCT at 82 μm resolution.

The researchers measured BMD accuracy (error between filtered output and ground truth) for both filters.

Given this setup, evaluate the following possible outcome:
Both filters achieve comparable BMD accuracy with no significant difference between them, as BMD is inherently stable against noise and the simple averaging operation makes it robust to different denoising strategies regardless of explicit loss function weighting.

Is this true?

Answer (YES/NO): YES